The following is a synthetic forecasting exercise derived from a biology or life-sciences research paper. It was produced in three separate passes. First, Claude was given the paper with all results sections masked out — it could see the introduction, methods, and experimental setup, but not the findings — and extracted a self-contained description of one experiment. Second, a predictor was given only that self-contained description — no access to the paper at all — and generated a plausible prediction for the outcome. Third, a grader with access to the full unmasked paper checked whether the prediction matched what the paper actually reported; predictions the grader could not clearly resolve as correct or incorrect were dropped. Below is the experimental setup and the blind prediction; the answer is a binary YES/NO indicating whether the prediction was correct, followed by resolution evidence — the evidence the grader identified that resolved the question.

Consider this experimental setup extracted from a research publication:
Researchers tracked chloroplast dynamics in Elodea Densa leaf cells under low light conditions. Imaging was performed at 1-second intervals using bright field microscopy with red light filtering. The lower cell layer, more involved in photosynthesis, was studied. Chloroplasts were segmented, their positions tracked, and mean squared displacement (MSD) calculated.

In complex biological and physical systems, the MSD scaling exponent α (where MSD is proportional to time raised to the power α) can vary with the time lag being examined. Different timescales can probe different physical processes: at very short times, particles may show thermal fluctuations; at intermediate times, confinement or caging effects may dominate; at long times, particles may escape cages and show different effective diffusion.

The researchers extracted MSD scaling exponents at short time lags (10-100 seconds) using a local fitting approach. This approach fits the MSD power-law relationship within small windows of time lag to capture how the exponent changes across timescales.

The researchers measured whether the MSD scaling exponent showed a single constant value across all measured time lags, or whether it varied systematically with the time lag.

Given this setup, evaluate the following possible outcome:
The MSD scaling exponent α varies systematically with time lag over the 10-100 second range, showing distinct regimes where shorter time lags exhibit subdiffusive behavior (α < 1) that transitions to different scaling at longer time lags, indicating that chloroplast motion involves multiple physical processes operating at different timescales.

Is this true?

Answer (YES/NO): NO